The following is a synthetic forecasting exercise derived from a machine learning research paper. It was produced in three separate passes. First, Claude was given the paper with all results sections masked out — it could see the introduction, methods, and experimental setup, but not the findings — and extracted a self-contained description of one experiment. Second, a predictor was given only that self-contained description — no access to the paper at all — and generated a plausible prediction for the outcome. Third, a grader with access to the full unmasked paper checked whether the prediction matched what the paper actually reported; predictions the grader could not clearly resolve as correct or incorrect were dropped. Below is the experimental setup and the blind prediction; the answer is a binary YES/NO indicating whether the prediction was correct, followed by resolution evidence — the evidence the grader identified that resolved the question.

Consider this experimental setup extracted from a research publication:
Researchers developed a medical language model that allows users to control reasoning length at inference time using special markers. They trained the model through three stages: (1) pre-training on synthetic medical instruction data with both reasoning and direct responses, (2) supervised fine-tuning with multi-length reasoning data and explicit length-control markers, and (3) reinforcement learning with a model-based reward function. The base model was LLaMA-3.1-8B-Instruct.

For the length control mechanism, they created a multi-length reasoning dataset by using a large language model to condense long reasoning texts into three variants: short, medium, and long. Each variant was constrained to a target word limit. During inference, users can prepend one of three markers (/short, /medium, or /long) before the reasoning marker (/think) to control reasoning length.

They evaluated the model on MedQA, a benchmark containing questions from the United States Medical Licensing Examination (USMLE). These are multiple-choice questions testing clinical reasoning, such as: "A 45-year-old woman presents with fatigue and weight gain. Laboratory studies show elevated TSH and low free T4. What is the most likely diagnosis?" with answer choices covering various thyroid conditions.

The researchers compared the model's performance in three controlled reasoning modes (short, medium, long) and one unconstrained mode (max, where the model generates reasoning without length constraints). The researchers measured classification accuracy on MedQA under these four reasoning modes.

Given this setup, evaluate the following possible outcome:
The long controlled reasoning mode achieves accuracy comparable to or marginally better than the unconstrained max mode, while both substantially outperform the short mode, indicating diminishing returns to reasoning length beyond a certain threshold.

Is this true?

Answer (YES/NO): NO